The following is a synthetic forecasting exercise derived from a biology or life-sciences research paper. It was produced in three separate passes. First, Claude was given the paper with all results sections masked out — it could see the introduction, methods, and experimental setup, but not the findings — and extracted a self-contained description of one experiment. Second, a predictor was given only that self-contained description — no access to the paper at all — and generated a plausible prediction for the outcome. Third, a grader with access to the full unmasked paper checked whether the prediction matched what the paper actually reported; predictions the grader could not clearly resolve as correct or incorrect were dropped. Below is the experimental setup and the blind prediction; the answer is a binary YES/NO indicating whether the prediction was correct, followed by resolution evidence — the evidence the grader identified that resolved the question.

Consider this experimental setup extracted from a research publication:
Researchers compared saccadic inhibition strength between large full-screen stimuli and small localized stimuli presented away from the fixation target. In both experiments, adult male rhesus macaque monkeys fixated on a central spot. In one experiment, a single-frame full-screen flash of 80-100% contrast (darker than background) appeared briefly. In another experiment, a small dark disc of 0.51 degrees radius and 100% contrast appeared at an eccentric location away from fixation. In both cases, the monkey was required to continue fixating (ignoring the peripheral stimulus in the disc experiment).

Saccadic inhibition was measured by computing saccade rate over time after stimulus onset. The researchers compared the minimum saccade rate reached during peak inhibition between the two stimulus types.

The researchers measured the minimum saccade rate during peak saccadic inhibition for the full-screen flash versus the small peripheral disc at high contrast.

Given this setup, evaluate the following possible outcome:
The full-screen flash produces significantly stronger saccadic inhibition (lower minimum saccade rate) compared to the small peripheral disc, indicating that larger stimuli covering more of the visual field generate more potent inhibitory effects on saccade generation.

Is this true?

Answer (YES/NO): YES